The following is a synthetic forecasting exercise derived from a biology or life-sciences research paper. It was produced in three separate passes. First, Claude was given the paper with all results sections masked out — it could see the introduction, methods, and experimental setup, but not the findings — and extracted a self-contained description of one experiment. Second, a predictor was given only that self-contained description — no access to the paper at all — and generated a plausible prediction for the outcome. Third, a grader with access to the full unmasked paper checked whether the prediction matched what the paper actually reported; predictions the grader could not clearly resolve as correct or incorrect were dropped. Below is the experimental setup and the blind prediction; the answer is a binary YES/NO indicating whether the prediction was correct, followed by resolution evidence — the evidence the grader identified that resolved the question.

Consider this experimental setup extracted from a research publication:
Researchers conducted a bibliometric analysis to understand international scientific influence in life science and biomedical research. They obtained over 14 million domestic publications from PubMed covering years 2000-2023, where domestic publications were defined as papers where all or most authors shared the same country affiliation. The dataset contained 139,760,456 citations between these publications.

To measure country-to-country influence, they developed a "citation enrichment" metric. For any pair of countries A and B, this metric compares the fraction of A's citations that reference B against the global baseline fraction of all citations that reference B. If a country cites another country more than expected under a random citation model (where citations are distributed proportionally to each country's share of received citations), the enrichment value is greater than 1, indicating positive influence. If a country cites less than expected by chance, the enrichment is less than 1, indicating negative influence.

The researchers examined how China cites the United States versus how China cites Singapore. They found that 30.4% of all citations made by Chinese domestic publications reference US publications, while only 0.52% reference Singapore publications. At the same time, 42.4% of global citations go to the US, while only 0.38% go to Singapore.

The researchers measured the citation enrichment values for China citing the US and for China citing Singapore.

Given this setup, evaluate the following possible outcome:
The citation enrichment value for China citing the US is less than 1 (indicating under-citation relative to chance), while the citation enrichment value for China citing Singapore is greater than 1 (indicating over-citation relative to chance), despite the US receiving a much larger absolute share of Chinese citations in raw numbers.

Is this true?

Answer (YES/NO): YES